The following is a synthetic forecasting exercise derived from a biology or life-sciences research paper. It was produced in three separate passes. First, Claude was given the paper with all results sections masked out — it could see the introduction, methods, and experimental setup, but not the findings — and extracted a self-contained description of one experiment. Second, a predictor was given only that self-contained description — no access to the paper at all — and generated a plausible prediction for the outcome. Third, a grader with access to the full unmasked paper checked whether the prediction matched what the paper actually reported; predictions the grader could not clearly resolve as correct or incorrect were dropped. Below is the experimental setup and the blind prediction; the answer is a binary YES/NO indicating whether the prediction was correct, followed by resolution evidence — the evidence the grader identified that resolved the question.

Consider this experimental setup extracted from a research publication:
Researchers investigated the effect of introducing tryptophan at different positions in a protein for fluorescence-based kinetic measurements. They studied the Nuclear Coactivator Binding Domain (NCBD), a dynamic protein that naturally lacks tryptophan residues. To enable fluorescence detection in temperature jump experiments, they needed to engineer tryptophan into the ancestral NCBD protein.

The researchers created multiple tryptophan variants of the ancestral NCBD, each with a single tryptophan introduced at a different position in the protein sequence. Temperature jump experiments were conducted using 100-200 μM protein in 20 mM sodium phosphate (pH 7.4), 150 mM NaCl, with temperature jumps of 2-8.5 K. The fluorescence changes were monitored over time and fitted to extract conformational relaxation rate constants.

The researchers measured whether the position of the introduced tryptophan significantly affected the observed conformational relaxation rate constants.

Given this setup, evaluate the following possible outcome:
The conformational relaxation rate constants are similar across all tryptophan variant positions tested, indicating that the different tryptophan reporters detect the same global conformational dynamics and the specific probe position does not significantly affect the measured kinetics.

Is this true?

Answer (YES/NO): YES